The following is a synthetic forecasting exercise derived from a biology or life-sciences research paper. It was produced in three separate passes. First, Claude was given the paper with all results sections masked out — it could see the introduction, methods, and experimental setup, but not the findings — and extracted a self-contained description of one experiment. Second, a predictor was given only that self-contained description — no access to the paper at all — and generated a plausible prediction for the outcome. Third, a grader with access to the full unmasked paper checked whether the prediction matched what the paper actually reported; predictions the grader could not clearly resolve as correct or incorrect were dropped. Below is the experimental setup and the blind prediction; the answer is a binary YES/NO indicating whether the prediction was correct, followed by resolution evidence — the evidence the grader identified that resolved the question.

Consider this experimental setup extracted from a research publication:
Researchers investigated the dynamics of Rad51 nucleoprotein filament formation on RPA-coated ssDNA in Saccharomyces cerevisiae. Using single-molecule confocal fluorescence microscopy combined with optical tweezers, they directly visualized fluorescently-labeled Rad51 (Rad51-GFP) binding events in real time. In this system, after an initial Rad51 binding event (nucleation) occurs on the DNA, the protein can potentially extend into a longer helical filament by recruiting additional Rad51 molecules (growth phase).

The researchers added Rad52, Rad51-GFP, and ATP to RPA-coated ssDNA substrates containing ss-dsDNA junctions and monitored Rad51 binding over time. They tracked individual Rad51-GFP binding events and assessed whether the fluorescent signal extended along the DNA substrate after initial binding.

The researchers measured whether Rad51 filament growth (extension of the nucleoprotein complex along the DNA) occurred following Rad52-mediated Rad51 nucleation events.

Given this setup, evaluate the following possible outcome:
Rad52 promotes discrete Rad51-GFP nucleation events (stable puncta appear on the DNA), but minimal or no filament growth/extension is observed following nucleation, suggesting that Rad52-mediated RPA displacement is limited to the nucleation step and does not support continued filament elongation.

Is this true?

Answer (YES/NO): YES